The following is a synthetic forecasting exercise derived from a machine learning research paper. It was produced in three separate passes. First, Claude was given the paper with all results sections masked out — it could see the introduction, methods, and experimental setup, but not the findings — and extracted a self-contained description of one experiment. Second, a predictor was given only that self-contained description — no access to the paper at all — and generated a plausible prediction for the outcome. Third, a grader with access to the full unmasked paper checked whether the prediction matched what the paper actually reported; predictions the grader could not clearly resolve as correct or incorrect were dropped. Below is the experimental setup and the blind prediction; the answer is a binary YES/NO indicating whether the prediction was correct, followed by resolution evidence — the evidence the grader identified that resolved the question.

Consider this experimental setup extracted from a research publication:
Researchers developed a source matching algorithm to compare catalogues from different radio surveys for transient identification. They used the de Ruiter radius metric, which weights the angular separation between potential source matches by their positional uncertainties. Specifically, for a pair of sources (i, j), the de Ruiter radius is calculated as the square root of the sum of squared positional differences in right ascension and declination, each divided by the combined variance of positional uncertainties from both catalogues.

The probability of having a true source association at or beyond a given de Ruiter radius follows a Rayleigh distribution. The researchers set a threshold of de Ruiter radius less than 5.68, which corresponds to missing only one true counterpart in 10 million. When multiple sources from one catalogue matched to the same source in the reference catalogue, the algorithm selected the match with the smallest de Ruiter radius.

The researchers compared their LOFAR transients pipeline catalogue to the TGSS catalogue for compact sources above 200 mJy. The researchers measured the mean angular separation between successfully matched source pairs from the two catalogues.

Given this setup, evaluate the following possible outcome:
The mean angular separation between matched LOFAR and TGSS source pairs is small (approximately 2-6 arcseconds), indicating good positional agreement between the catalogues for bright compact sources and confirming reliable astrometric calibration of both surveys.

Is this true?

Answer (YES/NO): NO